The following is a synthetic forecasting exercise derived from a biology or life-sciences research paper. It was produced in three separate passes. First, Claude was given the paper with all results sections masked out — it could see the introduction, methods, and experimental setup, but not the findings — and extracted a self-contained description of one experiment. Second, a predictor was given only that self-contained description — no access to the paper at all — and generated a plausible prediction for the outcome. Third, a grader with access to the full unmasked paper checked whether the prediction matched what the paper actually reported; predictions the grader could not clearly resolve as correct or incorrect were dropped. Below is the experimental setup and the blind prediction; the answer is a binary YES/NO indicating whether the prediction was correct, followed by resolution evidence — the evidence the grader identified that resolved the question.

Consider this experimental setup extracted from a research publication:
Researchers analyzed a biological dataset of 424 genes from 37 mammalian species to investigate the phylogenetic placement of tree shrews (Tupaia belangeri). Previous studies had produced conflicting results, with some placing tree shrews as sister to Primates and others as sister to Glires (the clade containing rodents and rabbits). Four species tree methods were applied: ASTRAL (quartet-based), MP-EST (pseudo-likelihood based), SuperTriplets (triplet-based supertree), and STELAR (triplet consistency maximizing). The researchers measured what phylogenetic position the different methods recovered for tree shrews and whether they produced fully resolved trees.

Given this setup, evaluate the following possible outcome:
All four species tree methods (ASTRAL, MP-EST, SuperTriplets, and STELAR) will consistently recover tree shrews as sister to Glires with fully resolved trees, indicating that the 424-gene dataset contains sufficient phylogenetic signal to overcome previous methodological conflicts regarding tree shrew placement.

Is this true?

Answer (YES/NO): NO